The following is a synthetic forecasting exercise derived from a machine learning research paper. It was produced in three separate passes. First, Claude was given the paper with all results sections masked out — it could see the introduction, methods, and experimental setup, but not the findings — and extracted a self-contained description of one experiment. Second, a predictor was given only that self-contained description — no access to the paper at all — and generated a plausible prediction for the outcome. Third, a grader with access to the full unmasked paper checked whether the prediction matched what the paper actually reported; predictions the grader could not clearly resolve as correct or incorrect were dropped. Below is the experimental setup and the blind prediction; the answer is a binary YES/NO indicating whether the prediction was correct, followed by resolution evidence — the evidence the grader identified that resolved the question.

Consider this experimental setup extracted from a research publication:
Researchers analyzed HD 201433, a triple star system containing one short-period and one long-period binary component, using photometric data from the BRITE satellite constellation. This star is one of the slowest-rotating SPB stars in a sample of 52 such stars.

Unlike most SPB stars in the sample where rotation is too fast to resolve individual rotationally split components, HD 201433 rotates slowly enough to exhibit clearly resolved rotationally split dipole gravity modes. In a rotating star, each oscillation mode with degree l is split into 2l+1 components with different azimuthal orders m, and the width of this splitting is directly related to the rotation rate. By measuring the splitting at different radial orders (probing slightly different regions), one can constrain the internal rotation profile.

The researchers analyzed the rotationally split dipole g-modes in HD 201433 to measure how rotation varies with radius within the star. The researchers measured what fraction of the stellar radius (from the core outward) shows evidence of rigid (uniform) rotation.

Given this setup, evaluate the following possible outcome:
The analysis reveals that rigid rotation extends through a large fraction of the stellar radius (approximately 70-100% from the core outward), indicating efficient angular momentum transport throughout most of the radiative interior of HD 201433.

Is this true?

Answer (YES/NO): YES